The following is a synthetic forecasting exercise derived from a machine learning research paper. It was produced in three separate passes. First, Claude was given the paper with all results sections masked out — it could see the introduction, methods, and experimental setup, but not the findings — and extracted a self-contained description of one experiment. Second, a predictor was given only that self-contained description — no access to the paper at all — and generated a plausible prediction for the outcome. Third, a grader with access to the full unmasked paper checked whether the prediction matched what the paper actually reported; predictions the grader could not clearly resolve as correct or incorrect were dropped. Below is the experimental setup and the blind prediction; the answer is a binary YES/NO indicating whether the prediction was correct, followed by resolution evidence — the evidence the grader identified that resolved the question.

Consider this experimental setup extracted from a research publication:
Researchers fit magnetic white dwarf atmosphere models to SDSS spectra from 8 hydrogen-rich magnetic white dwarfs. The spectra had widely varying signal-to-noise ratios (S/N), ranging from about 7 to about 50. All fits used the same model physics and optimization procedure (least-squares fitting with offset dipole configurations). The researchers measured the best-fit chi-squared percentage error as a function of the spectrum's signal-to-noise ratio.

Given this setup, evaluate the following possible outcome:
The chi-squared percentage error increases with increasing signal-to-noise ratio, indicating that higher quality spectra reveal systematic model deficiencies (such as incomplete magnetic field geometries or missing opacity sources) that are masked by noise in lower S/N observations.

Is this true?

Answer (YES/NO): NO